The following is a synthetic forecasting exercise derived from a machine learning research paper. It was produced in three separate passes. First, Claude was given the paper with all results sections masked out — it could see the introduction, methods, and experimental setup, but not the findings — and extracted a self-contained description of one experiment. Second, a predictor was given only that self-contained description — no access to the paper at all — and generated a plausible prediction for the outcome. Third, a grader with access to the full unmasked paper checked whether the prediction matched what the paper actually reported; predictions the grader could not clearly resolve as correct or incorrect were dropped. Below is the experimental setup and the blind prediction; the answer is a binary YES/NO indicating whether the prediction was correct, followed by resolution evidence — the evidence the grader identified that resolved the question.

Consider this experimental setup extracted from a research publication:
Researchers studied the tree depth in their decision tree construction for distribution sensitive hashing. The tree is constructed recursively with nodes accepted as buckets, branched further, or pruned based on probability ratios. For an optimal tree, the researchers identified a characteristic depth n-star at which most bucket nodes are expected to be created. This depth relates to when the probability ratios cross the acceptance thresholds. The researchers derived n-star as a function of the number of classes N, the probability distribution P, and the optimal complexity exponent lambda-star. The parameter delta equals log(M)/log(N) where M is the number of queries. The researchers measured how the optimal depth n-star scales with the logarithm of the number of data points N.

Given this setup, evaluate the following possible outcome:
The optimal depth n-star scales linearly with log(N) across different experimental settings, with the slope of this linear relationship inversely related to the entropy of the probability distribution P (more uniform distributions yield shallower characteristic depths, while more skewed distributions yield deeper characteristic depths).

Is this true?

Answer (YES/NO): NO